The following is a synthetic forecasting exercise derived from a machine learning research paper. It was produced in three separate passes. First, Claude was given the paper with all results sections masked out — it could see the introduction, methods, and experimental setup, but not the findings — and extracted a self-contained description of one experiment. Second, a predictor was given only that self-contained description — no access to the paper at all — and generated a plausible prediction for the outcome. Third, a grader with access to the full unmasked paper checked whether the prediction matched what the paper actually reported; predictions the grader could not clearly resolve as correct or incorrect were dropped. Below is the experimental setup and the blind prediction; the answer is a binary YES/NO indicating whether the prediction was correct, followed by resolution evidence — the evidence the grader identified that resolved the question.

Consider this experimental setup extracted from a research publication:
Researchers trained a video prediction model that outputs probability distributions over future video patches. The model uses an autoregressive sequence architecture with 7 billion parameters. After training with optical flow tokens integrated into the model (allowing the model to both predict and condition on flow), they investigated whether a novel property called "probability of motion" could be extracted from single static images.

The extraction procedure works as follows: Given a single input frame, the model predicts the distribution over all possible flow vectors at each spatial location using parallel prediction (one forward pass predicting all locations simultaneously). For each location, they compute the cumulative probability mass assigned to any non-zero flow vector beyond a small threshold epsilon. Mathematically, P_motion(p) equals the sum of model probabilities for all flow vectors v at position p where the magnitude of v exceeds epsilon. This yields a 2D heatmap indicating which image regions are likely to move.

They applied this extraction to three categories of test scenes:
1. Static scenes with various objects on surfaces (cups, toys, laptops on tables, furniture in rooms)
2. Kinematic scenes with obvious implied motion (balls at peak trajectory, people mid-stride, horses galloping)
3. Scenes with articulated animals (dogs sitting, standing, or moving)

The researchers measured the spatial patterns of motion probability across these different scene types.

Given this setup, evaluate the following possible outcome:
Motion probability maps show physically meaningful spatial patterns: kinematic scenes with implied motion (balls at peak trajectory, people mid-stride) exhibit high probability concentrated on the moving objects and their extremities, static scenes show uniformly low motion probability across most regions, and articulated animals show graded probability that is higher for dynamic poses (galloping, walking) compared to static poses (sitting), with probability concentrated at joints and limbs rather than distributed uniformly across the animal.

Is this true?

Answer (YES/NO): NO